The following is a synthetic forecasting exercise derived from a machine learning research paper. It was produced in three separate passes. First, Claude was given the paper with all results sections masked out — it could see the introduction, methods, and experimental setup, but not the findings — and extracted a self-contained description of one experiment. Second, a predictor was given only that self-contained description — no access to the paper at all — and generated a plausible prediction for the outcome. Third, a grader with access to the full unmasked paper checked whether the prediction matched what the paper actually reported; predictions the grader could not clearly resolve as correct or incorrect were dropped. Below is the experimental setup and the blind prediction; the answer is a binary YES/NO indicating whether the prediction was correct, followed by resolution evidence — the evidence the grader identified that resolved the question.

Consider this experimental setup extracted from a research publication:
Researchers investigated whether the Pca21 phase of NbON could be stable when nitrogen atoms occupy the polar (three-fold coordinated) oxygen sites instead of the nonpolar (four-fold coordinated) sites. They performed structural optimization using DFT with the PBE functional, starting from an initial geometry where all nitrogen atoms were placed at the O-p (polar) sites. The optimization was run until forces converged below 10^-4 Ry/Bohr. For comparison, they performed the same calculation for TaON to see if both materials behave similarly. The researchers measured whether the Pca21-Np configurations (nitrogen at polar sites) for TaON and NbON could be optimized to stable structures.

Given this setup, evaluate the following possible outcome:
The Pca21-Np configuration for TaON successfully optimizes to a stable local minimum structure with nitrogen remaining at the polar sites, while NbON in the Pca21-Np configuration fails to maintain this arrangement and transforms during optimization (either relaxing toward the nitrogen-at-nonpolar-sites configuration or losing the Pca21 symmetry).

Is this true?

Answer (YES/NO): YES